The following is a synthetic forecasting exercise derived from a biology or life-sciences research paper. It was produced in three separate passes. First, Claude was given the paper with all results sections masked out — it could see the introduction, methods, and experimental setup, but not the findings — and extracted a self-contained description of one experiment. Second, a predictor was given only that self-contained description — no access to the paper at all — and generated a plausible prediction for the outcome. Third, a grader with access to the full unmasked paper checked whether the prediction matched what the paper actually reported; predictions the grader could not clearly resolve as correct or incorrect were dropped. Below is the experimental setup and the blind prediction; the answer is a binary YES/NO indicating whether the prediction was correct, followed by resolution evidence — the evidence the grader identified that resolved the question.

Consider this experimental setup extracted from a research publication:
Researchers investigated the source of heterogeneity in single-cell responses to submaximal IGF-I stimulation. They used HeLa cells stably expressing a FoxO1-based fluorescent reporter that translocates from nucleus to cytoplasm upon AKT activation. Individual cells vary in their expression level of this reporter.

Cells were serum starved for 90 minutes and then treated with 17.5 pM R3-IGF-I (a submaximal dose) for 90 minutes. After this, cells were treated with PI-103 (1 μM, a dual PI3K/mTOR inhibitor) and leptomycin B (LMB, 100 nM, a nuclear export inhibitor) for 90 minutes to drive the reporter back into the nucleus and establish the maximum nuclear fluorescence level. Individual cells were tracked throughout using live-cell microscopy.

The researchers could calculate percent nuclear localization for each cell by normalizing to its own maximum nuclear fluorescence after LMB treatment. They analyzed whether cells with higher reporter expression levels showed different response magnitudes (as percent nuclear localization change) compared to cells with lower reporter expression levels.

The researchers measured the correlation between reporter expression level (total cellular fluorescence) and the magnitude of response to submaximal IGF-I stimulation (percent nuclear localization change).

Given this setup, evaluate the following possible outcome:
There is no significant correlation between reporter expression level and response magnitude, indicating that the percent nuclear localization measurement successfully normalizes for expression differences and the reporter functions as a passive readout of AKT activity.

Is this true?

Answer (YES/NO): YES